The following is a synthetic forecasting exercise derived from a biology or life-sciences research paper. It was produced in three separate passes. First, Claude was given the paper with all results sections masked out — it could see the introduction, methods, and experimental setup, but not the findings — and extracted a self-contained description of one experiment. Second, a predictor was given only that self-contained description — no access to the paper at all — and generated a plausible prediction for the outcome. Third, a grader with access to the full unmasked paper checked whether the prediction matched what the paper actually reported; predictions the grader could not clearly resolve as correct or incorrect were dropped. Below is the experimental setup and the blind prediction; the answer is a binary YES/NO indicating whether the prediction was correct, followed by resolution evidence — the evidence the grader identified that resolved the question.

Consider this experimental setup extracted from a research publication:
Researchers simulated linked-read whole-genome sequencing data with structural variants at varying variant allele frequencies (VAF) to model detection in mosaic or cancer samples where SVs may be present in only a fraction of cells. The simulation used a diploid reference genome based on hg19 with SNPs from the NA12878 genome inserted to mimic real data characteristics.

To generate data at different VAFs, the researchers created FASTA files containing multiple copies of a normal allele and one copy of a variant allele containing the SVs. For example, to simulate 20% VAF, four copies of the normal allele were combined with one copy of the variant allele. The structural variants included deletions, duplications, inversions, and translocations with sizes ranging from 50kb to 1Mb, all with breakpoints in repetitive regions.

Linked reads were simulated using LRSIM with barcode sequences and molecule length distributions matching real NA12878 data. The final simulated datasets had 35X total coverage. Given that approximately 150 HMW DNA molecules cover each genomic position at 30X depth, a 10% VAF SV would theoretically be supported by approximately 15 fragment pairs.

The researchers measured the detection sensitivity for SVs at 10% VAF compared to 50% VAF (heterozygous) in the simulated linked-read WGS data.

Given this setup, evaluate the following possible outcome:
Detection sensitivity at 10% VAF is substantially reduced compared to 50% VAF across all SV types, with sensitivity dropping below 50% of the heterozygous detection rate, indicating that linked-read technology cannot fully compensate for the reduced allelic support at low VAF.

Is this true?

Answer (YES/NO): NO